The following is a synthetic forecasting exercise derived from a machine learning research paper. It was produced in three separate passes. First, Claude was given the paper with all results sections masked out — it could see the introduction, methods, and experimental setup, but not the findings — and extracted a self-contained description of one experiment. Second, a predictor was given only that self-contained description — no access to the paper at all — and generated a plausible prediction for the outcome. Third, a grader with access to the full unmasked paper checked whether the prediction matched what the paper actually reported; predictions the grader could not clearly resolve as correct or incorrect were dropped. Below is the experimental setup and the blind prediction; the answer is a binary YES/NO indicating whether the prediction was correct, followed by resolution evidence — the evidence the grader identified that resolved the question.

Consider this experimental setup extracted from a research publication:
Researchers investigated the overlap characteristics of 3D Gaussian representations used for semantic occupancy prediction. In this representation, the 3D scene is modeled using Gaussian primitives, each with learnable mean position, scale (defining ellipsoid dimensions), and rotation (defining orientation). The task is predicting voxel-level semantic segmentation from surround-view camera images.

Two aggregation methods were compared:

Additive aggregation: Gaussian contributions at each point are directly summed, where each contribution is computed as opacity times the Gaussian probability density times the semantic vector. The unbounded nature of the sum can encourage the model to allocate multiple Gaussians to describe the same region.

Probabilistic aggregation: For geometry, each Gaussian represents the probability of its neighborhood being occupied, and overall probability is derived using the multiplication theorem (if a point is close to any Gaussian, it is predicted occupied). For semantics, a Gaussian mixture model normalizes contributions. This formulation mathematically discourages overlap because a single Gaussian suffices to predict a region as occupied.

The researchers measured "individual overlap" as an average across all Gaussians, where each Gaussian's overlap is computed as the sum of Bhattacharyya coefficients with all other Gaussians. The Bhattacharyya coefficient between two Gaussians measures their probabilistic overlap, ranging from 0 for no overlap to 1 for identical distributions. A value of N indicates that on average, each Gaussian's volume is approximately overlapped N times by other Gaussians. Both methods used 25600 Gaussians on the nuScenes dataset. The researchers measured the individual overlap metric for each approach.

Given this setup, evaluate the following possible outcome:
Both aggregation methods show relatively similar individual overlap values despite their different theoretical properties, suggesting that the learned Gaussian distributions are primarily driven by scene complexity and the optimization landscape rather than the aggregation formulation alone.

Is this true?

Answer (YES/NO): NO